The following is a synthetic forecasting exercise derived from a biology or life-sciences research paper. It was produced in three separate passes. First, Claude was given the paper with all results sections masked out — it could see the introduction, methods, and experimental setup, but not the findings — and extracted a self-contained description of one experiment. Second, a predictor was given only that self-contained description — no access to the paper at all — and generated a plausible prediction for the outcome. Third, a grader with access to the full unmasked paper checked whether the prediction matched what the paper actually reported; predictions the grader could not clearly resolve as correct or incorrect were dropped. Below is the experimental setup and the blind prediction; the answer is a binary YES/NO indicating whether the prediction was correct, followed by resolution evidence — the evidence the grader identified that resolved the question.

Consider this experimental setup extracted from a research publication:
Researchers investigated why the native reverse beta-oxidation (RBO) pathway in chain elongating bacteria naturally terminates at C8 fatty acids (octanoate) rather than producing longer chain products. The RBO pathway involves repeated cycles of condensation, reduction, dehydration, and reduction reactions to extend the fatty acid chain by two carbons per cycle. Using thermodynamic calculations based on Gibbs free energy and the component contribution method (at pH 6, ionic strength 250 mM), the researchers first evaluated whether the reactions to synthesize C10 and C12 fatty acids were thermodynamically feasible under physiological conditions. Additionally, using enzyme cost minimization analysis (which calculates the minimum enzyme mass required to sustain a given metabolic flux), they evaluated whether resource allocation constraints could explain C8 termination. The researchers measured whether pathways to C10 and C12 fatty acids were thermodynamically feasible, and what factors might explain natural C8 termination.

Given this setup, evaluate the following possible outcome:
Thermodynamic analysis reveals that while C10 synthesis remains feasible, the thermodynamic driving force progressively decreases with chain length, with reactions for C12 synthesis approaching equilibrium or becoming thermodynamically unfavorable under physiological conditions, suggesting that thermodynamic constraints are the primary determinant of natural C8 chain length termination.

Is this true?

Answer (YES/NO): NO